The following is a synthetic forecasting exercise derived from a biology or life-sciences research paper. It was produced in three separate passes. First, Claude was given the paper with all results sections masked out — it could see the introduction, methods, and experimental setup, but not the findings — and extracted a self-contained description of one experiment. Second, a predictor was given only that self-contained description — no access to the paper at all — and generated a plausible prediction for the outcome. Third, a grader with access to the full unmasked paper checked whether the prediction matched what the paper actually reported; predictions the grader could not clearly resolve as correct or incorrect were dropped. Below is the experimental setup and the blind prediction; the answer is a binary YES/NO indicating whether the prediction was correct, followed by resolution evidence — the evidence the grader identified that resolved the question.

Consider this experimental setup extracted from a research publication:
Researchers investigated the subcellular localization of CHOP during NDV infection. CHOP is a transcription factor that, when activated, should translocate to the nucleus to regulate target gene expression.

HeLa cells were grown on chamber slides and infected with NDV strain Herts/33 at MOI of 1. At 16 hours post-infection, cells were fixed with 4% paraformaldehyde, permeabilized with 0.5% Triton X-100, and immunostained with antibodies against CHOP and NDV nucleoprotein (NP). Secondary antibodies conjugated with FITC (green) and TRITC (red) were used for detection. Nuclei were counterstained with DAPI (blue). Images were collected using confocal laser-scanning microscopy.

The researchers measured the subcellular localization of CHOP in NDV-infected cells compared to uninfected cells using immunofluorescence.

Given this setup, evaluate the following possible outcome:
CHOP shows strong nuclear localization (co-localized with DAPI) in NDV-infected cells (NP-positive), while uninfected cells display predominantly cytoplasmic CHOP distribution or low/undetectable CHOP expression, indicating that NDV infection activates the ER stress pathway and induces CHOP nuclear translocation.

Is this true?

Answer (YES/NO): YES